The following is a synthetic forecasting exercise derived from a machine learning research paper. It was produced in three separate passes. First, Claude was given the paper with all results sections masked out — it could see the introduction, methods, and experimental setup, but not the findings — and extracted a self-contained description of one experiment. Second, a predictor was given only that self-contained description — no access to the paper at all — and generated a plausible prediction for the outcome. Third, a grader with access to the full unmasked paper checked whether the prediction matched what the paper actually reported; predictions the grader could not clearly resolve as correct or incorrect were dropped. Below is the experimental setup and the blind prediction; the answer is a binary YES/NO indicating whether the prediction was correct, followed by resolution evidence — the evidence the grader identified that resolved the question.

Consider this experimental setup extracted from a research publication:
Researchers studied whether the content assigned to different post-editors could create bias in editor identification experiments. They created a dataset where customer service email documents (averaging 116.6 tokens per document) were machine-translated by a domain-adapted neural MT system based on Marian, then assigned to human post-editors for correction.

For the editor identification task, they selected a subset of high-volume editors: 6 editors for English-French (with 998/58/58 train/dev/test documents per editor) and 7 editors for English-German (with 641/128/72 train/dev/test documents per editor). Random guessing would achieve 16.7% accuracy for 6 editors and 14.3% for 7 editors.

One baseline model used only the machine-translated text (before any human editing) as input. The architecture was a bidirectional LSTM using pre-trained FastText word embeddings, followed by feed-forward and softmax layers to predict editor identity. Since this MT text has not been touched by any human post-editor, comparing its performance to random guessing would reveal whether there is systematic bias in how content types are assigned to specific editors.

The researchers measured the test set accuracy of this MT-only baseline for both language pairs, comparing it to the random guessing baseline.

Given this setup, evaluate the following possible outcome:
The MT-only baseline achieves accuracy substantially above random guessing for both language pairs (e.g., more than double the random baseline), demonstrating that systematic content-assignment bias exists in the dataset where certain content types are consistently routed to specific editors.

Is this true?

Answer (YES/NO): NO